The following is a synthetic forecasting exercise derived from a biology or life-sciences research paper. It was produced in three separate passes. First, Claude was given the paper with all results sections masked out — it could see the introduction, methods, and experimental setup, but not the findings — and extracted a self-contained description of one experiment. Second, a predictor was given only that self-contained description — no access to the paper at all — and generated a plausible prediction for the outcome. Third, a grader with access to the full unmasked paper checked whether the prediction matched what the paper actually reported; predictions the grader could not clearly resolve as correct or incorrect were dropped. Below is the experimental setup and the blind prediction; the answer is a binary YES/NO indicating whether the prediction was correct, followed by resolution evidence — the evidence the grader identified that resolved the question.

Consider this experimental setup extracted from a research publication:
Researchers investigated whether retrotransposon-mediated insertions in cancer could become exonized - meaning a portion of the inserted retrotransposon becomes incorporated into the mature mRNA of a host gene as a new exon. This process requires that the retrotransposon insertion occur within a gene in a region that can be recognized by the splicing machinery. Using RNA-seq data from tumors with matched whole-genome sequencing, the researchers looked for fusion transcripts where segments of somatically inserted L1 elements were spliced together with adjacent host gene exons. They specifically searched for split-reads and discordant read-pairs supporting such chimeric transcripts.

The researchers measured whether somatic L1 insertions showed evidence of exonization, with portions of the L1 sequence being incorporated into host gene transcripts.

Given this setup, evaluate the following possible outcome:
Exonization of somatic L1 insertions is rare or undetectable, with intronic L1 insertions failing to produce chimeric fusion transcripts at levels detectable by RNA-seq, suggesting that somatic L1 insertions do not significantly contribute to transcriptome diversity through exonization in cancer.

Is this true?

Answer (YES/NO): NO